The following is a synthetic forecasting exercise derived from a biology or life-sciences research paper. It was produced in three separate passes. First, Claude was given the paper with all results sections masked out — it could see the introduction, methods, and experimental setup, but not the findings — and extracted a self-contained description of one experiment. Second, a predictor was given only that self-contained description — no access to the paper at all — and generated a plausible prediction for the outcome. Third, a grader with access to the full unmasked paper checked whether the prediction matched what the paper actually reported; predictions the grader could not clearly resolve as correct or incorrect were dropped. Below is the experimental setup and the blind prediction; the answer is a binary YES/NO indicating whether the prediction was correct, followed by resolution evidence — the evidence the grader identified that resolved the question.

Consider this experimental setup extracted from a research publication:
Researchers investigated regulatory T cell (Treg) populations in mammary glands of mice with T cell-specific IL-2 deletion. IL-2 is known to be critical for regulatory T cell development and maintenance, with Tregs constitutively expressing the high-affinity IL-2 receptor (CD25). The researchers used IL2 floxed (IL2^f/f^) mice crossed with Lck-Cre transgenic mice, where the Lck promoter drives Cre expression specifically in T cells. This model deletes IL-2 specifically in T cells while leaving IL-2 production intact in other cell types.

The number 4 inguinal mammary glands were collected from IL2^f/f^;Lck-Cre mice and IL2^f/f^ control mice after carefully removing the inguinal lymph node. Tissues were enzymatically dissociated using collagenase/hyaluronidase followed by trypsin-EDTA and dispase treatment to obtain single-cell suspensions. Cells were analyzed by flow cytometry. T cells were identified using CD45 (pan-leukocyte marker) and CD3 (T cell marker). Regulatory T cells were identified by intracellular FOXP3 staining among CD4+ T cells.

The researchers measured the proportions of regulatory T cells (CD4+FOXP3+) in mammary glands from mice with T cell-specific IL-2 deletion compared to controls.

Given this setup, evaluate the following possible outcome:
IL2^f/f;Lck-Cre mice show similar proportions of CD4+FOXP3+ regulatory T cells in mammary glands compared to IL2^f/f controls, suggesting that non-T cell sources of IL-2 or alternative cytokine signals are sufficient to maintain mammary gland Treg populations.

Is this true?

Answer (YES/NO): NO